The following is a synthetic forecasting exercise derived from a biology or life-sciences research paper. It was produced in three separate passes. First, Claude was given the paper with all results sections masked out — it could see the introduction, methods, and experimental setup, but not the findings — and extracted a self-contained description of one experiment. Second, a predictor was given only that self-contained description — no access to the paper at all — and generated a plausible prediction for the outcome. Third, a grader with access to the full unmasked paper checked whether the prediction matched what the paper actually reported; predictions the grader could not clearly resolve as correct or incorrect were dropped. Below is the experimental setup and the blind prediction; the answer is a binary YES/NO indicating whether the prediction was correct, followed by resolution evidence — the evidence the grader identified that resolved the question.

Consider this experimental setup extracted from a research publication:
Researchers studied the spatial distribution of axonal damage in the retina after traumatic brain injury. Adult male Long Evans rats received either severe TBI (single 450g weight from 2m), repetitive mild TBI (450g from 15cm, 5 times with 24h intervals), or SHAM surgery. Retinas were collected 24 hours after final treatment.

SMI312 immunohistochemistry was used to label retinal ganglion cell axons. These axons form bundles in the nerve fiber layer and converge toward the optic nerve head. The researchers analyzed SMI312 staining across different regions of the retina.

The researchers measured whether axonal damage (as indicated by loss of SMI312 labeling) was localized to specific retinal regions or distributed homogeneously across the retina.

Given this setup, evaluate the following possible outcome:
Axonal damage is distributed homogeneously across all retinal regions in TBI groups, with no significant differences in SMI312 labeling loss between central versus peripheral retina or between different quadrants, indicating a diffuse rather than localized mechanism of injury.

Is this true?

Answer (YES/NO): YES